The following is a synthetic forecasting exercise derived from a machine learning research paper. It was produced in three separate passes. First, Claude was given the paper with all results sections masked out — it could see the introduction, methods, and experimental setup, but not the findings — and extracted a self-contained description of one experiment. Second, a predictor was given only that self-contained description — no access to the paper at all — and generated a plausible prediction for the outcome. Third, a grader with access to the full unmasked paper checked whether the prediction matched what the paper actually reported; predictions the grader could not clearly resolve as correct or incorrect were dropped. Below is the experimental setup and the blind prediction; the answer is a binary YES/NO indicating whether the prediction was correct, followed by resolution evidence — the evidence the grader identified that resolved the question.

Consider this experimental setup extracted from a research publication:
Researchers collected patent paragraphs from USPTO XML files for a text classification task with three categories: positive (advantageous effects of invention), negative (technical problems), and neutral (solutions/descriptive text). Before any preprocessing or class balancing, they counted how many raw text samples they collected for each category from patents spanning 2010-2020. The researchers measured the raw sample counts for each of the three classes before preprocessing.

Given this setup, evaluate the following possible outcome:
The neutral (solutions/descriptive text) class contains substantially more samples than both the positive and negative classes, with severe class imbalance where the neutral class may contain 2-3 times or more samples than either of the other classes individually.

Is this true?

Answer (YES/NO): NO